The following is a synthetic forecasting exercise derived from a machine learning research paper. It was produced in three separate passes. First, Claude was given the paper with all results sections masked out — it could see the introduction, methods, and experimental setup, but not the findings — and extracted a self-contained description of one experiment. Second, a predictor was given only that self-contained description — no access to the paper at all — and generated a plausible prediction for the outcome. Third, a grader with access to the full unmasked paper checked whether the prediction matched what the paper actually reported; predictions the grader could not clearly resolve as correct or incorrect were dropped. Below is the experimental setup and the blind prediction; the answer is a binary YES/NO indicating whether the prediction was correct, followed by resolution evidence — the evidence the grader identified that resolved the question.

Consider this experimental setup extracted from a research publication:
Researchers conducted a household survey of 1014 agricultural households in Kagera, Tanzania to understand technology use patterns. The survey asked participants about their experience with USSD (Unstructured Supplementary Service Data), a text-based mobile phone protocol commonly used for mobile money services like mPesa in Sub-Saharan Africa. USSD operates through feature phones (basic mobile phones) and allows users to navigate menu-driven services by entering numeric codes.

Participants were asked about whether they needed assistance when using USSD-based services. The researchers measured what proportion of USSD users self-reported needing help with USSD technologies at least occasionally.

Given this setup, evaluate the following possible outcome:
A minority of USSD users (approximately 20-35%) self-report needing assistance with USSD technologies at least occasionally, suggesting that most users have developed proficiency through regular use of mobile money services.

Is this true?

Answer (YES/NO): NO